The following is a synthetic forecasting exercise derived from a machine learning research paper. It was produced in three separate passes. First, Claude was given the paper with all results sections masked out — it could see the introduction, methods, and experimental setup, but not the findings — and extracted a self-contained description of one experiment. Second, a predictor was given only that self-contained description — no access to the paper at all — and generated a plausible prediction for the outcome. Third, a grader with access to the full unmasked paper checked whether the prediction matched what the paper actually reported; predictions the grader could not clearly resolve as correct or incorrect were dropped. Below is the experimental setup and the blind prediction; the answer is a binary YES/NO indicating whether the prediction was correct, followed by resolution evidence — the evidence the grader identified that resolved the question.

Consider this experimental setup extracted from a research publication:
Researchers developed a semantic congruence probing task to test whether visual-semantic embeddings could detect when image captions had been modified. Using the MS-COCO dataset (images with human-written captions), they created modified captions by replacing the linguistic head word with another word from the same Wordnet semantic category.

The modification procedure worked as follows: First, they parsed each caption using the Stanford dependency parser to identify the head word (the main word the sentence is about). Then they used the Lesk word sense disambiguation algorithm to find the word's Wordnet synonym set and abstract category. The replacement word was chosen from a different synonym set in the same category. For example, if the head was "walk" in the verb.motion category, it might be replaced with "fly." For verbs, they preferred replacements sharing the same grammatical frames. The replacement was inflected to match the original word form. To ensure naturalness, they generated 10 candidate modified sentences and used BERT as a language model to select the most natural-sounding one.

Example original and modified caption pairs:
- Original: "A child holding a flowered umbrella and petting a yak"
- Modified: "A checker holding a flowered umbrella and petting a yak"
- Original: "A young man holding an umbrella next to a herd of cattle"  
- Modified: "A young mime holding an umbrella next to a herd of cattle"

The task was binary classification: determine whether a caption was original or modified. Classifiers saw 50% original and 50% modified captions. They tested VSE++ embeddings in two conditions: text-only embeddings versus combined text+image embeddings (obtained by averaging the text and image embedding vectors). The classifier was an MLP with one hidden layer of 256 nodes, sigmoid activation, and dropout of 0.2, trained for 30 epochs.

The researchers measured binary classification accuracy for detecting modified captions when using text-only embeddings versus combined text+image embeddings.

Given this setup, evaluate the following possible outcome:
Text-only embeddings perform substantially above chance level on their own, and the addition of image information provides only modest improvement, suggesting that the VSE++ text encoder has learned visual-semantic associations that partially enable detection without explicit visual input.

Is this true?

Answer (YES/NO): NO